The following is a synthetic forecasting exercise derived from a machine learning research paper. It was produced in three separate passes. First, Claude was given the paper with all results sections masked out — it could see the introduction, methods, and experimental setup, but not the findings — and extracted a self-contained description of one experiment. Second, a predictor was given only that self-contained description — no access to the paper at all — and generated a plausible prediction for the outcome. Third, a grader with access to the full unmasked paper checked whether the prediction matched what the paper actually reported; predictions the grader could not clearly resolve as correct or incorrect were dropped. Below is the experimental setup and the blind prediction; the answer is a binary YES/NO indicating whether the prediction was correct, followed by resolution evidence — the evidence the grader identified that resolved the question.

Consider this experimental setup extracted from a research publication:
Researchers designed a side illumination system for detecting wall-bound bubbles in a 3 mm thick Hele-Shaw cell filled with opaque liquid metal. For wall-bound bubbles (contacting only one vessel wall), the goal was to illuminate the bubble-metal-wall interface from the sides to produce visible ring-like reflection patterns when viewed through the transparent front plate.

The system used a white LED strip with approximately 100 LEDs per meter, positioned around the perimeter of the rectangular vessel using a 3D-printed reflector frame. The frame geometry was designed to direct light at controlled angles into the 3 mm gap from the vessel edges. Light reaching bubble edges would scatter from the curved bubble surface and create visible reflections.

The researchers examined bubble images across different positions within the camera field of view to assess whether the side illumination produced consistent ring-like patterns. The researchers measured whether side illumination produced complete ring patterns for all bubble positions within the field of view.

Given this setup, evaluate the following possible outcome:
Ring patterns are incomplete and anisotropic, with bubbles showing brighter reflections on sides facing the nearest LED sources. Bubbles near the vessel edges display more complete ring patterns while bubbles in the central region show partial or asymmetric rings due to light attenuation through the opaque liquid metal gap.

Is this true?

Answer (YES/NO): NO